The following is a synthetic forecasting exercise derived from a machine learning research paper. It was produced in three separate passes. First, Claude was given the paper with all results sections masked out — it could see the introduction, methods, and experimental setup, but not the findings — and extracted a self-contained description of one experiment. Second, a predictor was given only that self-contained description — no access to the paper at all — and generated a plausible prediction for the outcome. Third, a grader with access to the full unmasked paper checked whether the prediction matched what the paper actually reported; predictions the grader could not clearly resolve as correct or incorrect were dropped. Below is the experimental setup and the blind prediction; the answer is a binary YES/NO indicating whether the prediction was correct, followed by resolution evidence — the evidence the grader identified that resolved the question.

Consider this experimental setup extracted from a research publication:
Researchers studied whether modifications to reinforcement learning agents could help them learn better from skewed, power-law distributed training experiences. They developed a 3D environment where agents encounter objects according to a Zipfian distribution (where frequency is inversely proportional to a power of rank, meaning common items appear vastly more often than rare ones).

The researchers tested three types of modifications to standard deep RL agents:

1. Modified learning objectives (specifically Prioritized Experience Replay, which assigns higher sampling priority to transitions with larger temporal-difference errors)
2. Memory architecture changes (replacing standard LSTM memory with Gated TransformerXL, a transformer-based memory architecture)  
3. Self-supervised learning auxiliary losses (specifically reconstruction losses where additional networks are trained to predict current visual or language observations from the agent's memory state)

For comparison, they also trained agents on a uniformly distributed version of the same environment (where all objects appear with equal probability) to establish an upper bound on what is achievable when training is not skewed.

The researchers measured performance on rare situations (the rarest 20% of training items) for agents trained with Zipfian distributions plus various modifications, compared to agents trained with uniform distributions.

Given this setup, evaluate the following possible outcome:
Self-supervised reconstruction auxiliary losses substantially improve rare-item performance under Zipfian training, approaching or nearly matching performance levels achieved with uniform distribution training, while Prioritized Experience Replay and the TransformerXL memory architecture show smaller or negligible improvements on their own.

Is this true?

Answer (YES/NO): NO